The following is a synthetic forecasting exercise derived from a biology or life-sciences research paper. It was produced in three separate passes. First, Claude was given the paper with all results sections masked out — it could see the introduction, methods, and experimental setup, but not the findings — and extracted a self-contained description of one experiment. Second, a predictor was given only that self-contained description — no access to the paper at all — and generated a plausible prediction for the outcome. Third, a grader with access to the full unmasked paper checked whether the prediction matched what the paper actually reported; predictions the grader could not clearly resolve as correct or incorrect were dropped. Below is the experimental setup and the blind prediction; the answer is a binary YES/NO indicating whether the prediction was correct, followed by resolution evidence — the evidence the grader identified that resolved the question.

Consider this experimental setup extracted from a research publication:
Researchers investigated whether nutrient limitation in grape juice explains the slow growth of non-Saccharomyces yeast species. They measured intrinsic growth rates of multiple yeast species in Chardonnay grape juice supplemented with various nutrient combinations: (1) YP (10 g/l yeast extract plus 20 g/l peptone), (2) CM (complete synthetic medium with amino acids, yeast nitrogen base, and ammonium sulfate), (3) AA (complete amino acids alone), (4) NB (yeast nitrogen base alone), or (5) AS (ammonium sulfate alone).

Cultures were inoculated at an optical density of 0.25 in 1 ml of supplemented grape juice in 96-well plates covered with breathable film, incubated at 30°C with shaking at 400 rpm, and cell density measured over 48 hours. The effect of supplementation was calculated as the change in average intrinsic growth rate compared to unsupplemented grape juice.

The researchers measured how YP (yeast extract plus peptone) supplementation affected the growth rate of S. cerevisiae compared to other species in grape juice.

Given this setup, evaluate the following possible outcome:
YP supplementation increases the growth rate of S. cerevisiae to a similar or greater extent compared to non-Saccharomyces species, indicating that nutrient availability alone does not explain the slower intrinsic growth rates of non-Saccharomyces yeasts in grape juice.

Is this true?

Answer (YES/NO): NO